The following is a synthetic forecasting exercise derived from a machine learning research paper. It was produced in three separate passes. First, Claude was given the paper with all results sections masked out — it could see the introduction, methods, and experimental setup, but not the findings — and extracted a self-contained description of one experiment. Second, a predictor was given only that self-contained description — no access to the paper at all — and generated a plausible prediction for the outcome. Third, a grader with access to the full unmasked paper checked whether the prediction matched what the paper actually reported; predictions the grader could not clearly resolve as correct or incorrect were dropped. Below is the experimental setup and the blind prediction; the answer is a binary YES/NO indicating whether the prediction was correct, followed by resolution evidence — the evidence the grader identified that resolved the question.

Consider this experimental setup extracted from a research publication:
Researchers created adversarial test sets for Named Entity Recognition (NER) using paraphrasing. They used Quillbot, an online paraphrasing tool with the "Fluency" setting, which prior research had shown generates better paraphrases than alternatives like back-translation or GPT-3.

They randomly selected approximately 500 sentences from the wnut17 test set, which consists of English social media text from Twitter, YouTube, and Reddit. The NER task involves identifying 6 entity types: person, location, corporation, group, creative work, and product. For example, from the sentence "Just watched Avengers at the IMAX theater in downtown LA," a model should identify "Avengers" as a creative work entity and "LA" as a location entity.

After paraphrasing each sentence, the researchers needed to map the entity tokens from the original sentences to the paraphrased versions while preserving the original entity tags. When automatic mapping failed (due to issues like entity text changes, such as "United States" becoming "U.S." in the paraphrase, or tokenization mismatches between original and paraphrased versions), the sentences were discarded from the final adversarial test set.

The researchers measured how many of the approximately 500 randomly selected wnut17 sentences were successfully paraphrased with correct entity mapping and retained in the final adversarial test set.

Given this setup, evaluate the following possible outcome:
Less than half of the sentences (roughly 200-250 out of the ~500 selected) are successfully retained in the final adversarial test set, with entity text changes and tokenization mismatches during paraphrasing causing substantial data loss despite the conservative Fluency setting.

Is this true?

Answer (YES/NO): NO